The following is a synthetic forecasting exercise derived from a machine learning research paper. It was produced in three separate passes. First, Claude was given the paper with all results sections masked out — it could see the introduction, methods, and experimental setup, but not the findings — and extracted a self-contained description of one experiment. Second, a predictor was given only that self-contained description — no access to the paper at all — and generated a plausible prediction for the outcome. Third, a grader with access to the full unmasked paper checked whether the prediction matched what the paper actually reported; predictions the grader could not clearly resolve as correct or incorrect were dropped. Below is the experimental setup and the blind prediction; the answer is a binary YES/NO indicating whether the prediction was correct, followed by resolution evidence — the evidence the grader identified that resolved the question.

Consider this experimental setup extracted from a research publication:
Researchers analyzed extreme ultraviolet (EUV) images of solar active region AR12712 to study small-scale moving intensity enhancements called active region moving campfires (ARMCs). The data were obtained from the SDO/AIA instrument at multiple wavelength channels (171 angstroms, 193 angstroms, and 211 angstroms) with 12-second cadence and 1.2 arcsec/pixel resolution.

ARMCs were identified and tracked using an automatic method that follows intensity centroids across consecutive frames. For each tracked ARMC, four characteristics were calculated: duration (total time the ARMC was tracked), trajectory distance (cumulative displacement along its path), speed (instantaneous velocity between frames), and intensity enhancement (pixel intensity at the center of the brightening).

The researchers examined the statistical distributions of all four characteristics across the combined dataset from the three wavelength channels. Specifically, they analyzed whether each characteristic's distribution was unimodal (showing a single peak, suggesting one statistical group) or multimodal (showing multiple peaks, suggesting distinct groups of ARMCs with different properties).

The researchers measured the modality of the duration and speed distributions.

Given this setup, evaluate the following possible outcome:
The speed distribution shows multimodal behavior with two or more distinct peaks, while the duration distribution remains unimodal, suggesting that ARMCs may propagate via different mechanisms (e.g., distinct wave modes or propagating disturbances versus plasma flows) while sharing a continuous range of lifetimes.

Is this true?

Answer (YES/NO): YES